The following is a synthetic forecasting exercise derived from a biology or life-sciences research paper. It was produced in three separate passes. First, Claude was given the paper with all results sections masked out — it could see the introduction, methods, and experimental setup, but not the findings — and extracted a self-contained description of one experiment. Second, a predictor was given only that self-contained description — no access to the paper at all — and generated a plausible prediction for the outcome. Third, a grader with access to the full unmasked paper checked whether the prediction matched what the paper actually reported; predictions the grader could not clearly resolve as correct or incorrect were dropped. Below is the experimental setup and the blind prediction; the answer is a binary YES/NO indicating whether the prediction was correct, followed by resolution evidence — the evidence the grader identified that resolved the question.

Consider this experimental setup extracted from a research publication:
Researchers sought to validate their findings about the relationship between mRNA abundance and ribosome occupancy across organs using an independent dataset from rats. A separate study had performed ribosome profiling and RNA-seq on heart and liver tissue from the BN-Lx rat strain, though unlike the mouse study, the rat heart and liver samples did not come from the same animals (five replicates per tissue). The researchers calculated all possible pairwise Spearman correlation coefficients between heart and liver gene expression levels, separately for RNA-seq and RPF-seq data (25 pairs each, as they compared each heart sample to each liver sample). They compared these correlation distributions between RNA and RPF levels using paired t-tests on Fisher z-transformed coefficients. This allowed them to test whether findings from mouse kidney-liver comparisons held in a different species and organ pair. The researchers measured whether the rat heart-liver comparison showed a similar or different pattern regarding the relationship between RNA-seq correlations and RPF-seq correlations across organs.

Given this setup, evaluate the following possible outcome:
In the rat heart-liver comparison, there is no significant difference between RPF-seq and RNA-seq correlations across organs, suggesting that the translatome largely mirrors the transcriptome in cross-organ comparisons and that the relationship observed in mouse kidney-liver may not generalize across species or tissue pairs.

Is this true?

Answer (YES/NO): NO